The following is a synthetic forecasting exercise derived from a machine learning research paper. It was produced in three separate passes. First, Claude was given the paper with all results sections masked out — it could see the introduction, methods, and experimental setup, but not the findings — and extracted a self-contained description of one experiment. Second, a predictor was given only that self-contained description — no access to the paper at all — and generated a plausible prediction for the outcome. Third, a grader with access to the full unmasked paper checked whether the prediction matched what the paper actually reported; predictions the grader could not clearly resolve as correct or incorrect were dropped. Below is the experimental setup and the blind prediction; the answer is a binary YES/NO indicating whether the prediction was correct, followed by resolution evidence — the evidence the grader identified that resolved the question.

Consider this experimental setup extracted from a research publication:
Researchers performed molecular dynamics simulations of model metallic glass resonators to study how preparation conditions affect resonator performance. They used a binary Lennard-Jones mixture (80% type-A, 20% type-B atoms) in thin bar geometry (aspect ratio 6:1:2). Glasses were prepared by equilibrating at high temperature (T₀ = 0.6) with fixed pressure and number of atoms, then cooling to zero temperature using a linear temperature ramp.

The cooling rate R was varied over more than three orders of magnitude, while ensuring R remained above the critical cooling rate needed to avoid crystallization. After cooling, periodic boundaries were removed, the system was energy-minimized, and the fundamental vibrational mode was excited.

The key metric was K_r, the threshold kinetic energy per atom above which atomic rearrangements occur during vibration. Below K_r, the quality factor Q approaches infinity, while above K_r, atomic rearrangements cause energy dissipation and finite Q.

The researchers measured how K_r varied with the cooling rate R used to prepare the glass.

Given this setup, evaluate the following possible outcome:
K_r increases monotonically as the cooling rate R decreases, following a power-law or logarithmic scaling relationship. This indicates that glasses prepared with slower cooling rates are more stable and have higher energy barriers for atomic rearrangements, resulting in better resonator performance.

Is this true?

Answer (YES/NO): NO